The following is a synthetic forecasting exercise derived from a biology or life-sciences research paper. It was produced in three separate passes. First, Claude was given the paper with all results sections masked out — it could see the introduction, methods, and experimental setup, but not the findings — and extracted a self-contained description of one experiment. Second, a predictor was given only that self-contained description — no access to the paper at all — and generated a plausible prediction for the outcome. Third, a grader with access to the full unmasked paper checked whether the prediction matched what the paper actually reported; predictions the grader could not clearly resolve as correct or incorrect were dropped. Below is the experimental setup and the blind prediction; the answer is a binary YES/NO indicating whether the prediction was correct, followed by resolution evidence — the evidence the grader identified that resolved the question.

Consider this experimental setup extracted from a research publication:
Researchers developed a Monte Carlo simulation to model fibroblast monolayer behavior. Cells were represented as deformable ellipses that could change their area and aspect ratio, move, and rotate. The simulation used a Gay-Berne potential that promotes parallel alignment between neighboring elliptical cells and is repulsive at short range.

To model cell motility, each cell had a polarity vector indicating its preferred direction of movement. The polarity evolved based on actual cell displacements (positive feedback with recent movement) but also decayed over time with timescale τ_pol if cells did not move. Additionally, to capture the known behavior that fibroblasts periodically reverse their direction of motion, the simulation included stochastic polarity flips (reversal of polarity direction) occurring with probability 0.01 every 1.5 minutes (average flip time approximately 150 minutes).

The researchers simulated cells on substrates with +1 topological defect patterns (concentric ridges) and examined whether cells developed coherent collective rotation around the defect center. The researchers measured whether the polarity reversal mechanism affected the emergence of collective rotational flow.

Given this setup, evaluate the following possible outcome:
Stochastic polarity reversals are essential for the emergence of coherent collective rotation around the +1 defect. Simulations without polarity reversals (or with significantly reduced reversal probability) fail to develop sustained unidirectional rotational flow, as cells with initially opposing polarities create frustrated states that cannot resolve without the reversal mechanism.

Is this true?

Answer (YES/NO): NO